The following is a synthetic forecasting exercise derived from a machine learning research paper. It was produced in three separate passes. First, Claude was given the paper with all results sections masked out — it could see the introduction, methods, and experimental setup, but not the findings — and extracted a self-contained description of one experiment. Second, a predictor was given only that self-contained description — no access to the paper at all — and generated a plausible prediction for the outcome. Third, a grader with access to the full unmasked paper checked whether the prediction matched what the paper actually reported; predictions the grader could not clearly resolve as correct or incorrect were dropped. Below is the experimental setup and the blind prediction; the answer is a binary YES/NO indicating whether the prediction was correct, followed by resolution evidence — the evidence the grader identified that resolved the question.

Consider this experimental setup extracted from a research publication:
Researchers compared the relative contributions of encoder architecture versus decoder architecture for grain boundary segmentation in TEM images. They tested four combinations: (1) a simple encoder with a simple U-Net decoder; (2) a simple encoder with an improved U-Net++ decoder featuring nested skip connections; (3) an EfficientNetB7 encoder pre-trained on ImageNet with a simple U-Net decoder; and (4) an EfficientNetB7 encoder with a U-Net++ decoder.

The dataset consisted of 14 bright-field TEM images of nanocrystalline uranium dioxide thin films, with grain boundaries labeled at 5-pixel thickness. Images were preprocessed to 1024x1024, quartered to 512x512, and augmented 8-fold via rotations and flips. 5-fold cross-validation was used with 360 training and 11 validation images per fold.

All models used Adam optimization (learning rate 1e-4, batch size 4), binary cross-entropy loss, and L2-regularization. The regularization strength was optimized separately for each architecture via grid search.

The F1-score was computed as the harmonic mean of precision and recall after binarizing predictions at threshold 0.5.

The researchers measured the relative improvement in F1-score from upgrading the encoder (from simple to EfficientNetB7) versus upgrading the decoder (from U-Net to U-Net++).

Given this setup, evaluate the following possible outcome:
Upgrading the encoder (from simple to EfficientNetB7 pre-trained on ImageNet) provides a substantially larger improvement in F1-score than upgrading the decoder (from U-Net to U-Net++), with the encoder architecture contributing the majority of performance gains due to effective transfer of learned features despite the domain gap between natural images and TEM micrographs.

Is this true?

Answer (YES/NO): NO